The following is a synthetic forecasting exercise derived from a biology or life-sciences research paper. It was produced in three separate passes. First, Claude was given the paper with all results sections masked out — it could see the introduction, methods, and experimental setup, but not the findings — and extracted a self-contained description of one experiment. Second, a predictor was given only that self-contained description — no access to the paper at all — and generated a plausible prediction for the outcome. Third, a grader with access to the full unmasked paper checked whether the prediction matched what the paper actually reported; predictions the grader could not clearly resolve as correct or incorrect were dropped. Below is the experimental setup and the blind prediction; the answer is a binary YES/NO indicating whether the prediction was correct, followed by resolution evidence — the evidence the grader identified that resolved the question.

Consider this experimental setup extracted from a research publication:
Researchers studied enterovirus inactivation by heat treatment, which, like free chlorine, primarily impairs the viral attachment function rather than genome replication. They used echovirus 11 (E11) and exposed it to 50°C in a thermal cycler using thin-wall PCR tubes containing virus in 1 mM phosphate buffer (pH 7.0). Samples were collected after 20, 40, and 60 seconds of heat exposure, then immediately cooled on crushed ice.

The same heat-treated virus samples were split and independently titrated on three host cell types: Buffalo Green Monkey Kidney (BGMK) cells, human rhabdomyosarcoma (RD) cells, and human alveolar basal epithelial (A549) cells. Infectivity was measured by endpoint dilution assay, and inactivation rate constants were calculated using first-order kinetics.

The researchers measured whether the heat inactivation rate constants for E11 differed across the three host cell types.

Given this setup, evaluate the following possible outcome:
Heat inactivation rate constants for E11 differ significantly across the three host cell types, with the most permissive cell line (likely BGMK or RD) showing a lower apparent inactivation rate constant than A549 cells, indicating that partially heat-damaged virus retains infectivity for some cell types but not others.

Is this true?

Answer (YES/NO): NO